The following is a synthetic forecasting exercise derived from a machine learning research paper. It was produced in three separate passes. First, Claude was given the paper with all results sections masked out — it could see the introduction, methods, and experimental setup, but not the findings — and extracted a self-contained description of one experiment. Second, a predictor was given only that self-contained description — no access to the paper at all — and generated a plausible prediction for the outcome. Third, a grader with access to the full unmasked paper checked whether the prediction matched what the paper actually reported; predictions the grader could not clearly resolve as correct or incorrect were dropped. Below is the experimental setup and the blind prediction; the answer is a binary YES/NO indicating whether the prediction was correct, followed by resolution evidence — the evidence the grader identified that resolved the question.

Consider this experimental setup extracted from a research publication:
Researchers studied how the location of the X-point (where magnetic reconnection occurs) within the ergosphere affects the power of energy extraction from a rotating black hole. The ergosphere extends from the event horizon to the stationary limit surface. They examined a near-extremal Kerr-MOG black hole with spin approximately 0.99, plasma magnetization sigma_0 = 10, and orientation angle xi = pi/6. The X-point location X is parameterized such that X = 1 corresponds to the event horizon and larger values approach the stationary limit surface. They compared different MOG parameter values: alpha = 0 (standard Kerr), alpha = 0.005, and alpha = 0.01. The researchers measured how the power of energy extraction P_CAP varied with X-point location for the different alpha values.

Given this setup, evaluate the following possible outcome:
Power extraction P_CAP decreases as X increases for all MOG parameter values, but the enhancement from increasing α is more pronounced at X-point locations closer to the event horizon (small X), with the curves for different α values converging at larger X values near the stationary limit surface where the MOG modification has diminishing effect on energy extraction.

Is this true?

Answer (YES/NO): NO